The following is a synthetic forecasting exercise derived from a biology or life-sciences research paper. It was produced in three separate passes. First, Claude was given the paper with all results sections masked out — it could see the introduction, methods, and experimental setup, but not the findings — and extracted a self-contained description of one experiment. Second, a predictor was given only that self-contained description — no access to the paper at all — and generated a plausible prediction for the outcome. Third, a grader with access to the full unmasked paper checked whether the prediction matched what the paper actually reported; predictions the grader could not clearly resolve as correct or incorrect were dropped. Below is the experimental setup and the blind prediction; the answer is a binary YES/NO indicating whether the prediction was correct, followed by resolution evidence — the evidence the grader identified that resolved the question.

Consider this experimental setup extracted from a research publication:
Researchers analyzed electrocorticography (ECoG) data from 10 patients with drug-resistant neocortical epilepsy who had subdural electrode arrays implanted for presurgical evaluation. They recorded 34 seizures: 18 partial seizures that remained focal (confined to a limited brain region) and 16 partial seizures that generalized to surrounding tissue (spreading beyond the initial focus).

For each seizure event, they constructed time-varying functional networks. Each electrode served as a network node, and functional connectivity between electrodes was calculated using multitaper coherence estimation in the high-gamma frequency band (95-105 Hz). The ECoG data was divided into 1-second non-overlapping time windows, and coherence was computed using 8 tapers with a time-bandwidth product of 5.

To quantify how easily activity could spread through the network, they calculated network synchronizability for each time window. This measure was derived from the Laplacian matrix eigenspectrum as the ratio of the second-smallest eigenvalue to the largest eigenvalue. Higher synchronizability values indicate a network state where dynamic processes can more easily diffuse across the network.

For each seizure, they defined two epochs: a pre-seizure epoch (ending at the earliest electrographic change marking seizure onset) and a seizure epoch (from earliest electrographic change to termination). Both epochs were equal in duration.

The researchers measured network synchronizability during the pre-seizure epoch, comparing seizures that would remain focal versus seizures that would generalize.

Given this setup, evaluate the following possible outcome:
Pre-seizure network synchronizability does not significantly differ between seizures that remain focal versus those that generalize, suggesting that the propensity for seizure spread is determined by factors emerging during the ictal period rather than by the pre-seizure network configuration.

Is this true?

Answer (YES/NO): NO